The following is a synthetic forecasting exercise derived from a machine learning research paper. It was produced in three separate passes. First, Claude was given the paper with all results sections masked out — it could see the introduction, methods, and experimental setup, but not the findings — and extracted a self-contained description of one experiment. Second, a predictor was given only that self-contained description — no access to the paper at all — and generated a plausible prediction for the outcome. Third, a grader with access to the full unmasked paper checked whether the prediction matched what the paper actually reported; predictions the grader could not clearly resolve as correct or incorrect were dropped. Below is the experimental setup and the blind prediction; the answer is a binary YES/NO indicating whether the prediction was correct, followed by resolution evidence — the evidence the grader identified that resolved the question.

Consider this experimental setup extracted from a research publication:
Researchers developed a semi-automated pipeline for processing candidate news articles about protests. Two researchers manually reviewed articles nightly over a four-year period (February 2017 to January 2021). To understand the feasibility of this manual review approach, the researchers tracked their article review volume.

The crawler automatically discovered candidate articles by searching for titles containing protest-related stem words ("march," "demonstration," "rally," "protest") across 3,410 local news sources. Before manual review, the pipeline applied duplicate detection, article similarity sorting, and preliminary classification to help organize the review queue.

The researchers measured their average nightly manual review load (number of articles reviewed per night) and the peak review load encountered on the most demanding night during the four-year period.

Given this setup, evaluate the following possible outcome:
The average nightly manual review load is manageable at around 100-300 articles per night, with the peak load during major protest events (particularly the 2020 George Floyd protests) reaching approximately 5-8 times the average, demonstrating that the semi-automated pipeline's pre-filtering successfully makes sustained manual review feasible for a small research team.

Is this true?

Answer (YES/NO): NO